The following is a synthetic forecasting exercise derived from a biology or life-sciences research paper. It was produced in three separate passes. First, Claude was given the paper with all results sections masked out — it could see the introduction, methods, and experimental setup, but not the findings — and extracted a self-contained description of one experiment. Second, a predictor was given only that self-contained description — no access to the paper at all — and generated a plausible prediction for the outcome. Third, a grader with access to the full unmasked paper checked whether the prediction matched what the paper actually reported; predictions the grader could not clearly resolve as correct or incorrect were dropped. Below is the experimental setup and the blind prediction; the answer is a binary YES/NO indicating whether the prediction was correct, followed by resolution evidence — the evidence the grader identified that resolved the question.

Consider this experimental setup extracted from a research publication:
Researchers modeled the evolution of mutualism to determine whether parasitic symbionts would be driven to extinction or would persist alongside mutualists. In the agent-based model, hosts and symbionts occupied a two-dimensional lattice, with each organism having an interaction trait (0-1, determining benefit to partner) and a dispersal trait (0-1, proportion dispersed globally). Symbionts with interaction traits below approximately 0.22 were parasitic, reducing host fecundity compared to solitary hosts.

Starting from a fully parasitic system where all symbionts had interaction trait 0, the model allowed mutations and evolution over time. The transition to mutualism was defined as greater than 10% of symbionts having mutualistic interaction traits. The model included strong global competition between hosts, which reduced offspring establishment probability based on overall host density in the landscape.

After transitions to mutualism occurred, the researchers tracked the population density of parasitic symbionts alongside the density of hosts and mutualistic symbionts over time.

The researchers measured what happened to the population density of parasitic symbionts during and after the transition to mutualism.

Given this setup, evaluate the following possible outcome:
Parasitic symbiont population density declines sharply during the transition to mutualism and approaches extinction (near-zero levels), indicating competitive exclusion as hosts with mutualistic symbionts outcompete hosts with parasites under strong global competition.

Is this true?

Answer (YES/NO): NO